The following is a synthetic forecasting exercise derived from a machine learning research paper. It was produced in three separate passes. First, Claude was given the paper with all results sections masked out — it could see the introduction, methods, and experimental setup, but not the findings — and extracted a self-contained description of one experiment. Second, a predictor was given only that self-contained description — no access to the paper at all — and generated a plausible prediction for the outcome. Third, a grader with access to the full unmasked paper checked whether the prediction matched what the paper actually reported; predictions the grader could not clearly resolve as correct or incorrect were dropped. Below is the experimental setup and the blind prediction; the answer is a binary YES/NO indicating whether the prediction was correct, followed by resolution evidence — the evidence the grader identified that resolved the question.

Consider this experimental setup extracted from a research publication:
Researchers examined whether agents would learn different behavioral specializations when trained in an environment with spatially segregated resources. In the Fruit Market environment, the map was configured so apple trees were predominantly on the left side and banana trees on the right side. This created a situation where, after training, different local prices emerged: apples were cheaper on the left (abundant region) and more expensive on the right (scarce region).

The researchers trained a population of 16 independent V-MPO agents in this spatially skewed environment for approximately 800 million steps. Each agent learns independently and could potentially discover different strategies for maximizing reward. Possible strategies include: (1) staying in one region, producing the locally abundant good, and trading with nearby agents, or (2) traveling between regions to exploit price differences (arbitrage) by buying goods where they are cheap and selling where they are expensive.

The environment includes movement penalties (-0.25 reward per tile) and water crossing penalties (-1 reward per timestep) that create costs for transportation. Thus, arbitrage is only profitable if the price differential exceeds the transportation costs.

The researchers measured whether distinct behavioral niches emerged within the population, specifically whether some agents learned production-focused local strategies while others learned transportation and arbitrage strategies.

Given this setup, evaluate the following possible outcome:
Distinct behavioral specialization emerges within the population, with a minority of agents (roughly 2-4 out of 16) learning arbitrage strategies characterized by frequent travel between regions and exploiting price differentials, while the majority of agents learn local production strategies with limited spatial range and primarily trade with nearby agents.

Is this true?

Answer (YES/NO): NO